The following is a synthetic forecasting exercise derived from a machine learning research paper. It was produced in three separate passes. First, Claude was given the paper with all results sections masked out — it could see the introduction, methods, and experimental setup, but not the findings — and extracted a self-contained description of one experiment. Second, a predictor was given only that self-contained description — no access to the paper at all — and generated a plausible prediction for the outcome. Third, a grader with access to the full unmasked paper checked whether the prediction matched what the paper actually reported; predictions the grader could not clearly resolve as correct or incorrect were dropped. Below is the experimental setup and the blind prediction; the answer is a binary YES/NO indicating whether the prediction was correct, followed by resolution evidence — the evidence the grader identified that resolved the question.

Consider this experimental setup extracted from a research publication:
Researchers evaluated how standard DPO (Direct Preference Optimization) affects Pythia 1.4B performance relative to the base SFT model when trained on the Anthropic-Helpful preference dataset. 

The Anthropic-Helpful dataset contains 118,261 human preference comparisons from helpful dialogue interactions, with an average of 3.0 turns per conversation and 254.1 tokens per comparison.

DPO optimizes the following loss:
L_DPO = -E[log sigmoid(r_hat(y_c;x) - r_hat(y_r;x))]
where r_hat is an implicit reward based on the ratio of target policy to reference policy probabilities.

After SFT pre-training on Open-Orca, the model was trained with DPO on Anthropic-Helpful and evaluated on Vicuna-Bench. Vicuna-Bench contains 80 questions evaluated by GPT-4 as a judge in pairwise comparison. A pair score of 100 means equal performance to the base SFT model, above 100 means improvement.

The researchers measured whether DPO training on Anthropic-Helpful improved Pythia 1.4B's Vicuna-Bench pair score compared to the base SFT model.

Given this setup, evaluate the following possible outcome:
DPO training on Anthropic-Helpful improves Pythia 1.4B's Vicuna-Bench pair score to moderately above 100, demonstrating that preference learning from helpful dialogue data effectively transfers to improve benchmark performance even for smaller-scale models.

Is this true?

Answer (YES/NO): NO